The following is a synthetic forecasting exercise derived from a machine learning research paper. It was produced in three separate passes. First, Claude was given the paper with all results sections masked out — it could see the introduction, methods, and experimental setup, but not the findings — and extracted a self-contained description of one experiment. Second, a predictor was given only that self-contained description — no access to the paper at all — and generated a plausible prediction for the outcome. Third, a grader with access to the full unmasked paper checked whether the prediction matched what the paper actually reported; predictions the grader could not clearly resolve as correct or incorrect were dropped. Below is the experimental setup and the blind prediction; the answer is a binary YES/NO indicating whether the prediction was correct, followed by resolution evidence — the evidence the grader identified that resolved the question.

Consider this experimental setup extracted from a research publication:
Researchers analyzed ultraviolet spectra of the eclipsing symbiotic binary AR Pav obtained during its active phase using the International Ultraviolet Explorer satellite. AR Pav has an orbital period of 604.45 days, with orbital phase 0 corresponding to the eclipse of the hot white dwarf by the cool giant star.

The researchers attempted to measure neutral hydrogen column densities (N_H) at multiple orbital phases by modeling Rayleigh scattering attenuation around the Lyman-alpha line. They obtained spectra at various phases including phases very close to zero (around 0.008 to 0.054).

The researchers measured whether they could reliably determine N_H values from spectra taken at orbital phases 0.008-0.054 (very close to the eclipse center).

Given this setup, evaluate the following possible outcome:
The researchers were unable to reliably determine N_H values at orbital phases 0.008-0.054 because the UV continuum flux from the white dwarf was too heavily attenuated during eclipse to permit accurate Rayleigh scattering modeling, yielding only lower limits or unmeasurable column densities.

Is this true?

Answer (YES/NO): NO